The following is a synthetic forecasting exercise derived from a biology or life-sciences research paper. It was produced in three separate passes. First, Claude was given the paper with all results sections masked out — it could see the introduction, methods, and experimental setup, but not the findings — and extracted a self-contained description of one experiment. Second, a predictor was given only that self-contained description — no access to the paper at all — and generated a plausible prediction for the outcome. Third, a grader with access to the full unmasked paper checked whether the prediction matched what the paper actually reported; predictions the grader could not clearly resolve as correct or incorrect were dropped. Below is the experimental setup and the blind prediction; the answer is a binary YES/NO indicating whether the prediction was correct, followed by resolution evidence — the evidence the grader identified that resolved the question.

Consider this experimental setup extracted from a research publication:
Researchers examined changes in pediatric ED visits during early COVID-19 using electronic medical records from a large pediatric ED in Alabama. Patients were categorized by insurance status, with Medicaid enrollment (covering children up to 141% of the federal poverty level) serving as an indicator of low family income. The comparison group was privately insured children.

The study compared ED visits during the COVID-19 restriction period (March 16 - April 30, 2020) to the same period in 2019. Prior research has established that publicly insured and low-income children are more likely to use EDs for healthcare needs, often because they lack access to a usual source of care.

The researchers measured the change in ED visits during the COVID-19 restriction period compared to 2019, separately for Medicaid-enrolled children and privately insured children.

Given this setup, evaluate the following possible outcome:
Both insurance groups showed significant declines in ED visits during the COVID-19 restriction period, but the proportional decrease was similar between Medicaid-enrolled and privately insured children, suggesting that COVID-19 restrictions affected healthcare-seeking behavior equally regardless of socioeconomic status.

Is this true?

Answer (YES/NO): NO